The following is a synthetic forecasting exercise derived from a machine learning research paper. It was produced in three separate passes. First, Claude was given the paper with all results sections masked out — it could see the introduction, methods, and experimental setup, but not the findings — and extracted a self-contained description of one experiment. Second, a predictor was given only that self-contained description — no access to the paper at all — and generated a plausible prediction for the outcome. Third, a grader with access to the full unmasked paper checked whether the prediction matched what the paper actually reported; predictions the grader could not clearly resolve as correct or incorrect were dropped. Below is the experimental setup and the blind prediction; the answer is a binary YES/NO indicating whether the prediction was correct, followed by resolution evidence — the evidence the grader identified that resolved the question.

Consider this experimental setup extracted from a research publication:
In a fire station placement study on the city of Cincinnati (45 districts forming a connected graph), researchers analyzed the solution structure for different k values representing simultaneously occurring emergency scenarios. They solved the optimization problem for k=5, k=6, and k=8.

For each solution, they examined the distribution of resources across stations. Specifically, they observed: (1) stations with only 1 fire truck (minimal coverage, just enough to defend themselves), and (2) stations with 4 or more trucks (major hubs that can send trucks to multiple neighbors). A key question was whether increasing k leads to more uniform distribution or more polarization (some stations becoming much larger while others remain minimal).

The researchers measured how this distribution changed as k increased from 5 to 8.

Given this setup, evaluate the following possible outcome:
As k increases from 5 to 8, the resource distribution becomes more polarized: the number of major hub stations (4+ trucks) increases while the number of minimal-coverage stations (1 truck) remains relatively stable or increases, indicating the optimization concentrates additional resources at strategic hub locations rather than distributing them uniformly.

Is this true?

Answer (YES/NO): YES